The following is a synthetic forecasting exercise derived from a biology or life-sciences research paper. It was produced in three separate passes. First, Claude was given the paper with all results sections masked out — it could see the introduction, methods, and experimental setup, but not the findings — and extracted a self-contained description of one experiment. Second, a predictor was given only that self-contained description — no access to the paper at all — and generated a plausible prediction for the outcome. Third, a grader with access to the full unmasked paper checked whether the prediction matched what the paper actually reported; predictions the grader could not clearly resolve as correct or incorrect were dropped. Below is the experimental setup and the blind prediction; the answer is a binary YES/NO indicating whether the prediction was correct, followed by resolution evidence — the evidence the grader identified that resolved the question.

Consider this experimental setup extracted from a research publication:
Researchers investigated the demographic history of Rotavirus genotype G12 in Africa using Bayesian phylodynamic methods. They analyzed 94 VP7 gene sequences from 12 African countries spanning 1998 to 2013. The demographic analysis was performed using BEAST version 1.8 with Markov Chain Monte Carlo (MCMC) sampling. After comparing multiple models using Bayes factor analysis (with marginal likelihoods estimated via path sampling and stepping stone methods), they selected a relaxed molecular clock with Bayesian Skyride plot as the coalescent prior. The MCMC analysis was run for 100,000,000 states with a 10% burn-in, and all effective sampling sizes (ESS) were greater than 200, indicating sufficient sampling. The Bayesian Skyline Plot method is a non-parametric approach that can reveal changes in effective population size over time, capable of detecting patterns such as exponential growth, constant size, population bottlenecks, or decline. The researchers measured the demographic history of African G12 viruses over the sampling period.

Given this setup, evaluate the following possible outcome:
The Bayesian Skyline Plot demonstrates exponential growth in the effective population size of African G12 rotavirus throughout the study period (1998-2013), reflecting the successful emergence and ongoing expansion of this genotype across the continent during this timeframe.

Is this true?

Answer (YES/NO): NO